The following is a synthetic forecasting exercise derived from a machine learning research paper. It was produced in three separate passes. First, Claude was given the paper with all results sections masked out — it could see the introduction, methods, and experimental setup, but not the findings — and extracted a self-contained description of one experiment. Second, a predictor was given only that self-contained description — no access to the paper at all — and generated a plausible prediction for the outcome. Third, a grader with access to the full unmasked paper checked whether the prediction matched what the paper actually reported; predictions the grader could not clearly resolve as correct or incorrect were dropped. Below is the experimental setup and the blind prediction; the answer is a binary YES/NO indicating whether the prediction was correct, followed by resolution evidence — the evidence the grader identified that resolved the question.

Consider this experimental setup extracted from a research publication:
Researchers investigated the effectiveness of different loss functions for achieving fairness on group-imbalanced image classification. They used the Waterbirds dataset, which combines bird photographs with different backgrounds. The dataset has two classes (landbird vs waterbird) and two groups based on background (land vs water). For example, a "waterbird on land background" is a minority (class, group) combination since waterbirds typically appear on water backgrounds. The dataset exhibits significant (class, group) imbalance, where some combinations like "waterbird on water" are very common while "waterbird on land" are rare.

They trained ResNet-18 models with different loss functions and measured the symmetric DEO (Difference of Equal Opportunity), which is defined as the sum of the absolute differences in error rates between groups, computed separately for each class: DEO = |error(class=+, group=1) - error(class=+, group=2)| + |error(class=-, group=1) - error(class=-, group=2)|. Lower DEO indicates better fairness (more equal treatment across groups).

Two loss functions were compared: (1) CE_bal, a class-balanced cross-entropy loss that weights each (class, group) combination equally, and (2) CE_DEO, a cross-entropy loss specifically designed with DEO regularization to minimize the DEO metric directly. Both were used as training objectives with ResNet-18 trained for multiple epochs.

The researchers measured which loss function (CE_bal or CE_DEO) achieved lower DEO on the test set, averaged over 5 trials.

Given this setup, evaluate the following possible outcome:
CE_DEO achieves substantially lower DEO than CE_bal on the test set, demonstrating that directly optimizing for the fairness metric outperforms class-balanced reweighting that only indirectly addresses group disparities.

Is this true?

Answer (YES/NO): NO